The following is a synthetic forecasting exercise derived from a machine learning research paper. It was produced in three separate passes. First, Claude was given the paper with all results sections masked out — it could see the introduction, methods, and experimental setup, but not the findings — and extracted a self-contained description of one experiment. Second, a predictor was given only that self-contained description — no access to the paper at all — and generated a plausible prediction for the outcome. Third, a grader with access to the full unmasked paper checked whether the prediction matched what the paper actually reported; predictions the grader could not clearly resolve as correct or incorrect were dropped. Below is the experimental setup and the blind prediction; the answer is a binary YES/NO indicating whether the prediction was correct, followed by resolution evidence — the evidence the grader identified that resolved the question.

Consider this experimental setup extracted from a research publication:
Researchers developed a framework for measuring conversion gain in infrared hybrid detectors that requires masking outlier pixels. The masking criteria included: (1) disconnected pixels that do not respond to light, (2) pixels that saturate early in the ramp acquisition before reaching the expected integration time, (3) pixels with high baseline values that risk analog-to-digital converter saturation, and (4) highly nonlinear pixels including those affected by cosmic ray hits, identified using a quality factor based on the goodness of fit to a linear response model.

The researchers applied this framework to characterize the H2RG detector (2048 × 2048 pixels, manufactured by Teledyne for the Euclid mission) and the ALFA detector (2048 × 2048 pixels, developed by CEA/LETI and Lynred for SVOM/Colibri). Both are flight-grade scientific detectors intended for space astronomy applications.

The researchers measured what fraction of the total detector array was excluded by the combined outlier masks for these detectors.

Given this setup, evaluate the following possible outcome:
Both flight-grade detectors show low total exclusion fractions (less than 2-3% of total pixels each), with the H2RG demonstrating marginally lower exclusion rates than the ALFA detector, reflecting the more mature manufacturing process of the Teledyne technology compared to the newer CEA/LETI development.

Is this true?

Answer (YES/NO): NO